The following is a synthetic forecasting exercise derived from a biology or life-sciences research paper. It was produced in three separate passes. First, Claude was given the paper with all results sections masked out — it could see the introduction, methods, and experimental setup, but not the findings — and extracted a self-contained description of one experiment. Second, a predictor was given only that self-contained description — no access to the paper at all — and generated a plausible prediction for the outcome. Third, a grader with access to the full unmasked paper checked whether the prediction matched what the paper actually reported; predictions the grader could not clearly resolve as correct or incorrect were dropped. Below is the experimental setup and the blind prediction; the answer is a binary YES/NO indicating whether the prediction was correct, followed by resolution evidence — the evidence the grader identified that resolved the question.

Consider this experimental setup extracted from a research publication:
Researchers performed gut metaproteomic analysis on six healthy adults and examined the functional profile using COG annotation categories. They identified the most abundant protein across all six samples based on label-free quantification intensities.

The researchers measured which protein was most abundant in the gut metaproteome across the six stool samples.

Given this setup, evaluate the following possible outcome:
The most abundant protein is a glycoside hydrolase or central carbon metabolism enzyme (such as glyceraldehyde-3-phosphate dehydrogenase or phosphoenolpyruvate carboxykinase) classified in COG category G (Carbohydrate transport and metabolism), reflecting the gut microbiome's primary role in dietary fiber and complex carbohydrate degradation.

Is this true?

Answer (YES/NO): YES